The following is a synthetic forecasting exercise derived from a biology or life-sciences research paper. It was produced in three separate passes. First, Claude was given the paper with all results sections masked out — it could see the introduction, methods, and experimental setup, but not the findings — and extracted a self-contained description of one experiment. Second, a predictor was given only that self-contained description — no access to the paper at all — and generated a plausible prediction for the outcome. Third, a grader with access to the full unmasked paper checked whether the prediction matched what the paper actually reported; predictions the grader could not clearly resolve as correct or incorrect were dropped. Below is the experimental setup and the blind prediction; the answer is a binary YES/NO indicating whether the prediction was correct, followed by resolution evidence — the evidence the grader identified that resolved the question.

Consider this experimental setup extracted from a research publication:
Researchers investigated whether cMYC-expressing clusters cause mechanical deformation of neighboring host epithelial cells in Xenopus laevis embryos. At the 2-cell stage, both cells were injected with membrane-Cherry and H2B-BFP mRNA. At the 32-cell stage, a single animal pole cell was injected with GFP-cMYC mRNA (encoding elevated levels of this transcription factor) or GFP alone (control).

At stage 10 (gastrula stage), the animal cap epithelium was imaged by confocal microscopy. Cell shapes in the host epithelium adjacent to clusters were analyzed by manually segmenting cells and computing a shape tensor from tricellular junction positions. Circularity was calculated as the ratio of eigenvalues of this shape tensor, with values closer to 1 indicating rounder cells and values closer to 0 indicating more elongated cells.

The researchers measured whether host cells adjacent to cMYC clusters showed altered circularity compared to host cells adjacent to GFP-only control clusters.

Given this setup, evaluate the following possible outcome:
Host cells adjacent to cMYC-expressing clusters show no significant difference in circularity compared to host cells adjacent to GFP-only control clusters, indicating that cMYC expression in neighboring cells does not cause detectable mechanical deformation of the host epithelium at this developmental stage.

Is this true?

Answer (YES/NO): YES